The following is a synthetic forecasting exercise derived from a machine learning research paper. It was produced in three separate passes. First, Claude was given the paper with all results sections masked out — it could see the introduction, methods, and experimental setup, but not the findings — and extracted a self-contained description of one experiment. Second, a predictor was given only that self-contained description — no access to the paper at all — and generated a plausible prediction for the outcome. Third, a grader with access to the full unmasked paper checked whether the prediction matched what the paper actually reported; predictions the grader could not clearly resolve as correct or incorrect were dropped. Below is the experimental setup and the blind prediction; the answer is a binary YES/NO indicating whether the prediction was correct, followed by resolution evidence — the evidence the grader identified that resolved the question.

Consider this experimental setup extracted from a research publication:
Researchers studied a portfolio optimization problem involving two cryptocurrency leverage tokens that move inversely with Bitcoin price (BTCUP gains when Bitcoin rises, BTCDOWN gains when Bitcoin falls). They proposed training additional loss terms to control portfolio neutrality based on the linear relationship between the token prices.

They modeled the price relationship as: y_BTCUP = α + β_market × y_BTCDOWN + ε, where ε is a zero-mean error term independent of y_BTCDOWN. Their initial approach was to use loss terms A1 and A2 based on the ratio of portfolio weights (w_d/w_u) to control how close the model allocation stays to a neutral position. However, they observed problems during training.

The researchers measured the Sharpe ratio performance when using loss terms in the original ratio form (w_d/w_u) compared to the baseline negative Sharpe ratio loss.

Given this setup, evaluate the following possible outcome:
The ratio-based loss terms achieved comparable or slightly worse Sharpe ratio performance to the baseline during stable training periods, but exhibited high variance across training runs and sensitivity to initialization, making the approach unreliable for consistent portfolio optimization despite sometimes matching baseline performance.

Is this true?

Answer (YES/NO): NO